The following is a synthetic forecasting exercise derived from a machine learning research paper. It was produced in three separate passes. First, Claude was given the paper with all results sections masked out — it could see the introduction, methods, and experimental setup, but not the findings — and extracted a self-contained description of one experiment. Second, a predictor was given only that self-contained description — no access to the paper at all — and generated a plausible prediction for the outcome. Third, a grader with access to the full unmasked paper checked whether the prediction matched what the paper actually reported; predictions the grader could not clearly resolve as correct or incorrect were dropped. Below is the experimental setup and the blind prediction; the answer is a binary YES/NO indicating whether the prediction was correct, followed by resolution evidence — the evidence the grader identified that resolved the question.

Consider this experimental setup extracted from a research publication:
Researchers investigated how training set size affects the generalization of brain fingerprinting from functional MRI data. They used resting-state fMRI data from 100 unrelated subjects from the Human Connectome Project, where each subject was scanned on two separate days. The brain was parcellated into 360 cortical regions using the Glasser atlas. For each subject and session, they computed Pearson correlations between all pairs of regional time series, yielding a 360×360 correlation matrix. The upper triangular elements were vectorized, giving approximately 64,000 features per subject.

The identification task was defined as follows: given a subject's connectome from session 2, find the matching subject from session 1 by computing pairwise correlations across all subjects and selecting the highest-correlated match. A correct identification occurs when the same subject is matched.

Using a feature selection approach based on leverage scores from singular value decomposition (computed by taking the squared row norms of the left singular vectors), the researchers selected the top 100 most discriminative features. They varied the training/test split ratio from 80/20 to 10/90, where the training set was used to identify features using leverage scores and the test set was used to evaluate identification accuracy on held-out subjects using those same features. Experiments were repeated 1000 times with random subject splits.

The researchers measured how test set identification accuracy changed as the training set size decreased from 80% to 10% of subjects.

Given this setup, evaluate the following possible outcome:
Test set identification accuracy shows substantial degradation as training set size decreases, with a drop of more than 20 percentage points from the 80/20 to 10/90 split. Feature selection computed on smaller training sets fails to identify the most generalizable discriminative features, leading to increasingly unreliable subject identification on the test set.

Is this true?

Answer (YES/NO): NO